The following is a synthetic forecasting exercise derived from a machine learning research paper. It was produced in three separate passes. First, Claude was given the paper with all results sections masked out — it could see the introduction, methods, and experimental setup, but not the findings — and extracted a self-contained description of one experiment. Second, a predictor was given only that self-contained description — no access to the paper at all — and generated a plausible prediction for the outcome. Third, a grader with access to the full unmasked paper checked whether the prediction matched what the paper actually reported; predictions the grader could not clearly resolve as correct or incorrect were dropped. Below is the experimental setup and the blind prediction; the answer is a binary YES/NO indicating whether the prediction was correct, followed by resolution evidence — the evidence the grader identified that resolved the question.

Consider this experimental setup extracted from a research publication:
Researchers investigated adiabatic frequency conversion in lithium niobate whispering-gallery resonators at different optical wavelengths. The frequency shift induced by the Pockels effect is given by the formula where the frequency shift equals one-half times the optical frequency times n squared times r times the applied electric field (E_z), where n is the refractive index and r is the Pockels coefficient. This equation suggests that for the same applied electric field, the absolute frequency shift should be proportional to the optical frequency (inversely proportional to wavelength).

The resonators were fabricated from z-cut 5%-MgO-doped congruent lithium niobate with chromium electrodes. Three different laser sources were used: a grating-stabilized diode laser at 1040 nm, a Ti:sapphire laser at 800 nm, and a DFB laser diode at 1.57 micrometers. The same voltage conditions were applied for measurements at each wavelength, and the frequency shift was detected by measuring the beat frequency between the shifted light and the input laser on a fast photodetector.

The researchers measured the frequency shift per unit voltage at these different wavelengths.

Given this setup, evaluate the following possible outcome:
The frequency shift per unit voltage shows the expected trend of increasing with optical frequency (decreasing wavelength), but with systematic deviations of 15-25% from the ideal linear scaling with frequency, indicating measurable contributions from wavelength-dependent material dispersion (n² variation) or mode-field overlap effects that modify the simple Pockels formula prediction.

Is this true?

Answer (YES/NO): NO